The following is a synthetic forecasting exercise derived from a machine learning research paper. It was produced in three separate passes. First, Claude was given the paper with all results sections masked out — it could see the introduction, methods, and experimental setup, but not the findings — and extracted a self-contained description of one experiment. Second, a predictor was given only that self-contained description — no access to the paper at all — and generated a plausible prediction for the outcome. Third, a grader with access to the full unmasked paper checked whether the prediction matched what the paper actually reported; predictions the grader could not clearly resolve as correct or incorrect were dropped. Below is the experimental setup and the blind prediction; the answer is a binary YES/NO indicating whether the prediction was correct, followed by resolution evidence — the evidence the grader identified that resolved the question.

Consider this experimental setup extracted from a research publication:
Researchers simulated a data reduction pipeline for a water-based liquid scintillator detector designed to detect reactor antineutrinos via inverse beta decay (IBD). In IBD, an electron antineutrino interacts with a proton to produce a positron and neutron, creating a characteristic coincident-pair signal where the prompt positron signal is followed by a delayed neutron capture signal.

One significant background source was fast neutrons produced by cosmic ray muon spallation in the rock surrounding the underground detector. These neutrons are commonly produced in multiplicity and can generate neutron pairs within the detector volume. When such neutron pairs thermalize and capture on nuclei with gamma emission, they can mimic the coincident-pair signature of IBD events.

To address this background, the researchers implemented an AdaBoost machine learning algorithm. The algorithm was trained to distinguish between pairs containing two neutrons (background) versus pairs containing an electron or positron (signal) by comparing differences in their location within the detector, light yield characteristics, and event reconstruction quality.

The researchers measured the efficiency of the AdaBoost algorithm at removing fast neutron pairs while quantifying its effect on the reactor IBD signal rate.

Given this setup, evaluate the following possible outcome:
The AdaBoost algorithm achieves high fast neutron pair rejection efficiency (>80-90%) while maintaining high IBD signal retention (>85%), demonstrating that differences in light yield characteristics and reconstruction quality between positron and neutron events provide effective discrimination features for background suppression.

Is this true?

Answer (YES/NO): NO